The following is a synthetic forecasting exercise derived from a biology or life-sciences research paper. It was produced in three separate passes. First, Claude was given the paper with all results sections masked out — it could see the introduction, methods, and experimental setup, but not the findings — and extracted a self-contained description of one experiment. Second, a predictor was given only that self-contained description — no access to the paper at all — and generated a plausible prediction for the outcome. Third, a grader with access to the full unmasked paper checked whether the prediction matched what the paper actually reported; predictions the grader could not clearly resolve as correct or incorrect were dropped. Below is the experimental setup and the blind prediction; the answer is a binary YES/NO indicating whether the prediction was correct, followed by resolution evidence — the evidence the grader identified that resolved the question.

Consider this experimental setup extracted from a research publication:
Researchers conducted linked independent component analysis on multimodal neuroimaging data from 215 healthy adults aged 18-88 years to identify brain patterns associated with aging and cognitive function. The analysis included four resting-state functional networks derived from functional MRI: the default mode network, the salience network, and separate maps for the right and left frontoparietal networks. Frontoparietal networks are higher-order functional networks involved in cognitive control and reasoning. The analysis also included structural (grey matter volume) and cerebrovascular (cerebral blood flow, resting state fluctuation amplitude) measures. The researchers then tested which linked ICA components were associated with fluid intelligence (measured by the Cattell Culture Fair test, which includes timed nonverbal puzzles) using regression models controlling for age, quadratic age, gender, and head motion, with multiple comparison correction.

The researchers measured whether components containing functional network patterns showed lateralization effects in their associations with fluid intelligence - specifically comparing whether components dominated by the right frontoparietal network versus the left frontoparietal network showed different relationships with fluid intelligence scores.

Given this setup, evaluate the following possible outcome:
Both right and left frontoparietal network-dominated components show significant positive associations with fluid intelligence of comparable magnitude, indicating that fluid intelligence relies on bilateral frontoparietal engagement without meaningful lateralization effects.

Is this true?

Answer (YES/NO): YES